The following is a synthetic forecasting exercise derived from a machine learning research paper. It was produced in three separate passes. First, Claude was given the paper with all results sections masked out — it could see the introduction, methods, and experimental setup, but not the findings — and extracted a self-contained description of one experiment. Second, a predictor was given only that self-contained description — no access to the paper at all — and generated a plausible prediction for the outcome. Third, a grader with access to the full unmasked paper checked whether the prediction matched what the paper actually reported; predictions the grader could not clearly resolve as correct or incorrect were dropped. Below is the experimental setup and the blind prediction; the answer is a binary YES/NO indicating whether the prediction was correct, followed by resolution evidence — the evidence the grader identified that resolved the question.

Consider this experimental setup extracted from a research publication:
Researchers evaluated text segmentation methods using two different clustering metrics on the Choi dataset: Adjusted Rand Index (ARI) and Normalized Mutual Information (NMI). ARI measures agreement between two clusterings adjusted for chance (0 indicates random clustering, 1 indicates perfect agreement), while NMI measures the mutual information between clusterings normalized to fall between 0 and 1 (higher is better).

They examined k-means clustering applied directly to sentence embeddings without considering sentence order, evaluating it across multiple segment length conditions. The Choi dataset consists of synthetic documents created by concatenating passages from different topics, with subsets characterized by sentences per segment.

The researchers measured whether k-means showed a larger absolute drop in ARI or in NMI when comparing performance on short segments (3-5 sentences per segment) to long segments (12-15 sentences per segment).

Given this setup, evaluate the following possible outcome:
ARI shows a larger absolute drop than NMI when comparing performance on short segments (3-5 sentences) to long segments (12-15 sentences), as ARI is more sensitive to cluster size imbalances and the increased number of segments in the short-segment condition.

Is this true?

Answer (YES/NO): NO